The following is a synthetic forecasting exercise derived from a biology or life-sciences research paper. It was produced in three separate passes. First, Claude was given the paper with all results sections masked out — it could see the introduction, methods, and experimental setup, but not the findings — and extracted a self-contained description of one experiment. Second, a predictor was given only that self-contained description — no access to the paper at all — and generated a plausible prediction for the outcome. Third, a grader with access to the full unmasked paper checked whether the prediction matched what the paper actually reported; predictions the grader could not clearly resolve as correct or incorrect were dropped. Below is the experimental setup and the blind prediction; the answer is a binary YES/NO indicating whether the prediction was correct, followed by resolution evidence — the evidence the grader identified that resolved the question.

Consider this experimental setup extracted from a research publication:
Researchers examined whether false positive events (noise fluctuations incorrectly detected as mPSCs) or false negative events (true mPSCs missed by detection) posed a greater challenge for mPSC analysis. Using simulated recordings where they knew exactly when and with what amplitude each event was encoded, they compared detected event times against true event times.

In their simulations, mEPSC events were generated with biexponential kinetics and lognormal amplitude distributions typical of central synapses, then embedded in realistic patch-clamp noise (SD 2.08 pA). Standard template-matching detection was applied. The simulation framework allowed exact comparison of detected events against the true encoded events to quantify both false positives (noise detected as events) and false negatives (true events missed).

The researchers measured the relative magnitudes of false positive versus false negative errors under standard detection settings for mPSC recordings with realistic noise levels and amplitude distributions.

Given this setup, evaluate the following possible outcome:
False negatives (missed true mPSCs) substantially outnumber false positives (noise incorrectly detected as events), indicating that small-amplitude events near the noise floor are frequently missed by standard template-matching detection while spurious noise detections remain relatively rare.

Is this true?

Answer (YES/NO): YES